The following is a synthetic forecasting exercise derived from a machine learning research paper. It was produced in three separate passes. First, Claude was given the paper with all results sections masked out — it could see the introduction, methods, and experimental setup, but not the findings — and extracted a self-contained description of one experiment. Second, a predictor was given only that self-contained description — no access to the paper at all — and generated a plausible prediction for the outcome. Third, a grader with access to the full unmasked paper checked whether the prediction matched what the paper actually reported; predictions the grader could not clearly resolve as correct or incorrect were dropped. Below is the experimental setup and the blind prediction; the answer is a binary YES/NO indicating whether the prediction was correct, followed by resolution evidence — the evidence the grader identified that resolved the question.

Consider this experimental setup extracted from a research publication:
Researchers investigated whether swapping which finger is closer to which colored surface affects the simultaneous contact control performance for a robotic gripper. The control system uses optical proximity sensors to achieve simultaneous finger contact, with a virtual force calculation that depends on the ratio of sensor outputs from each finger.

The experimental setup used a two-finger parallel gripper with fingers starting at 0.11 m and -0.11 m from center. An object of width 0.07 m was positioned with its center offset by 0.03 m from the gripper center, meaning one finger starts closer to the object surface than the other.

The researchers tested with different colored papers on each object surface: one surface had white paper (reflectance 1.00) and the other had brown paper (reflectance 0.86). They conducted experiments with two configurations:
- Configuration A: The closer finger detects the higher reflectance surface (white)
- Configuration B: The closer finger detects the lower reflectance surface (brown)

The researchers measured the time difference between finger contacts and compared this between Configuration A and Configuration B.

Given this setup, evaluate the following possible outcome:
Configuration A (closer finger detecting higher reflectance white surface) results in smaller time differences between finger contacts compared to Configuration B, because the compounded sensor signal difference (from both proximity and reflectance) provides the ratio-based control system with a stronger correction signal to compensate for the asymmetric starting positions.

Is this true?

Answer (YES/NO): NO